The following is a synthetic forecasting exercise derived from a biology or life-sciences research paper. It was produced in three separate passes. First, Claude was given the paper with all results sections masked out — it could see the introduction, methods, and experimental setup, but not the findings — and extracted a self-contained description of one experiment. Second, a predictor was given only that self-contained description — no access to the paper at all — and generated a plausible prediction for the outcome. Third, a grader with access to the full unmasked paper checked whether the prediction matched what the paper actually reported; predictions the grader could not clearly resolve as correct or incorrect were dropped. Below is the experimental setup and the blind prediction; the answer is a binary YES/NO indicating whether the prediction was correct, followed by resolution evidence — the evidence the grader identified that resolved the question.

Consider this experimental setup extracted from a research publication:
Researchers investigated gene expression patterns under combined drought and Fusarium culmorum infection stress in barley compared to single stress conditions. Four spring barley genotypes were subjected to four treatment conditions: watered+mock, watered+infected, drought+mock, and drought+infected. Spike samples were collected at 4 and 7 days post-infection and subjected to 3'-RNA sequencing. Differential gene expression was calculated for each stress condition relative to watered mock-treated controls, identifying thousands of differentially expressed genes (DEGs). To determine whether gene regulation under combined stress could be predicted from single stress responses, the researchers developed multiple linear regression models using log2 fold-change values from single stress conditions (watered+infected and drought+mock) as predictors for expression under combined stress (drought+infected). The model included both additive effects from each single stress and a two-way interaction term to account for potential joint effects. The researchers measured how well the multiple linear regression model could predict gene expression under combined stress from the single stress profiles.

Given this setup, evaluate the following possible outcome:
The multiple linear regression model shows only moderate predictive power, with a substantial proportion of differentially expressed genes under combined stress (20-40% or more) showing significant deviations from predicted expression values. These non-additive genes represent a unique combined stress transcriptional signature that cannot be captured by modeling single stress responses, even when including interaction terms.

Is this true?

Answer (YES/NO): NO